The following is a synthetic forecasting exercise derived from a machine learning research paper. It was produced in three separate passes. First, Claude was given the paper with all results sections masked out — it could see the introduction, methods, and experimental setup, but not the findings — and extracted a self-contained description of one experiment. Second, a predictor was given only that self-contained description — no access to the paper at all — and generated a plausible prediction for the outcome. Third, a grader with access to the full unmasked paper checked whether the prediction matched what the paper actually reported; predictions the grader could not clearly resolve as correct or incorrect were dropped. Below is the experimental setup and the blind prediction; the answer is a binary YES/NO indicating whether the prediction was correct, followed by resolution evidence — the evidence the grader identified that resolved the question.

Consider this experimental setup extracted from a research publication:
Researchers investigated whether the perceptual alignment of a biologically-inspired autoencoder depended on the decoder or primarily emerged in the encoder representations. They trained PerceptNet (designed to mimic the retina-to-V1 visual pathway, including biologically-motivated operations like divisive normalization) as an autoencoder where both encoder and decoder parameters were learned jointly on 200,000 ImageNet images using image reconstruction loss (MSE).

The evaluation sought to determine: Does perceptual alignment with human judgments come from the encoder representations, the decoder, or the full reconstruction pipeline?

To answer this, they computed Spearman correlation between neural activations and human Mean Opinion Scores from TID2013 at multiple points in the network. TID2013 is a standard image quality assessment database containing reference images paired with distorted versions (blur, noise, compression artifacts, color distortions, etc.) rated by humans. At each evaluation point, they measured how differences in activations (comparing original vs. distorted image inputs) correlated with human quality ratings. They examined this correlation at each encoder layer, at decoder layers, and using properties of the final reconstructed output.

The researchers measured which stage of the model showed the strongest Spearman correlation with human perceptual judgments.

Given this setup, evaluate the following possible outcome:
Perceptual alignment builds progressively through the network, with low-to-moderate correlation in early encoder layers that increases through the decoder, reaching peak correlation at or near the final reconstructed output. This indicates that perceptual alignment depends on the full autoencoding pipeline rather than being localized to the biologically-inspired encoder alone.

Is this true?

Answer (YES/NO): NO